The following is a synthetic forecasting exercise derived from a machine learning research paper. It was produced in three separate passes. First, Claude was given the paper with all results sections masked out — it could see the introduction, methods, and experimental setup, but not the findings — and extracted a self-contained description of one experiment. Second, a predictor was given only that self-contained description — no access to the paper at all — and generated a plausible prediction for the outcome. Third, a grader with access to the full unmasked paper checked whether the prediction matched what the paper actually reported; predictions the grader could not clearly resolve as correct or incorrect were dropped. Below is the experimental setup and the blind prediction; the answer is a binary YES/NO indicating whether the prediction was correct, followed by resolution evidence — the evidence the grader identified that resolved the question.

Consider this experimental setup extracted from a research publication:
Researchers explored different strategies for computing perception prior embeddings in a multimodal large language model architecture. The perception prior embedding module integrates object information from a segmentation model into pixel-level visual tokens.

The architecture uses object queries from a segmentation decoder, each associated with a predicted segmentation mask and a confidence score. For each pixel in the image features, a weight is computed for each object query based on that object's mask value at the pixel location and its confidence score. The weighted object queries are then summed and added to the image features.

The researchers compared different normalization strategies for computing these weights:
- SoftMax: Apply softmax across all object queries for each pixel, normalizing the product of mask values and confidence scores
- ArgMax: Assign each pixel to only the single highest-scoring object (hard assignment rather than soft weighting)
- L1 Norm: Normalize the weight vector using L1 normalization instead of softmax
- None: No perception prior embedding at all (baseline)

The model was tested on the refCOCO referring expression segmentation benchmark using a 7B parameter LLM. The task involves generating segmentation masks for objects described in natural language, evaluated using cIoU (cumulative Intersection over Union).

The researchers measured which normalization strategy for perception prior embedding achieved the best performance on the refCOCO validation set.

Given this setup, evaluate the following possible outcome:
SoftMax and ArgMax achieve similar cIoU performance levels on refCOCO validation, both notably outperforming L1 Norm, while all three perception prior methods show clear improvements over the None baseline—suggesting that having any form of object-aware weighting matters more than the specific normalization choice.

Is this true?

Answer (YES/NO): NO